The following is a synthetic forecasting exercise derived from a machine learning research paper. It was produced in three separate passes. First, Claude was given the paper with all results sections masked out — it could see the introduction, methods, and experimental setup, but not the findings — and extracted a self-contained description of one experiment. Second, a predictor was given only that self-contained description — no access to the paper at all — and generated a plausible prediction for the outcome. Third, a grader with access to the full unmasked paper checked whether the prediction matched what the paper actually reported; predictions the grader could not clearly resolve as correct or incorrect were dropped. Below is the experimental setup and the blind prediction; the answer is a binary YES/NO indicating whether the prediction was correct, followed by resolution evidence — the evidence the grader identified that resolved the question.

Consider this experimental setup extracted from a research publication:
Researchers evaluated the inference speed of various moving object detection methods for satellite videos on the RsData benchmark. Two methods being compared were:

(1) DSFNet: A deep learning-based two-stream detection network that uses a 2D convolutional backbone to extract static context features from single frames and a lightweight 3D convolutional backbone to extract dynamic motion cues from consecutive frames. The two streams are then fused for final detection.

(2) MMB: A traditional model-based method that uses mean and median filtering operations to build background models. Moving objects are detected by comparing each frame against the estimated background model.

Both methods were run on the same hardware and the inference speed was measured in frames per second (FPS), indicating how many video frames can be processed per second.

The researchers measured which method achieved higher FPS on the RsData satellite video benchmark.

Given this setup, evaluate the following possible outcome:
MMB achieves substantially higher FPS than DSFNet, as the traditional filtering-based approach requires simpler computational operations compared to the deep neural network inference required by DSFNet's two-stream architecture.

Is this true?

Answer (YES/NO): NO